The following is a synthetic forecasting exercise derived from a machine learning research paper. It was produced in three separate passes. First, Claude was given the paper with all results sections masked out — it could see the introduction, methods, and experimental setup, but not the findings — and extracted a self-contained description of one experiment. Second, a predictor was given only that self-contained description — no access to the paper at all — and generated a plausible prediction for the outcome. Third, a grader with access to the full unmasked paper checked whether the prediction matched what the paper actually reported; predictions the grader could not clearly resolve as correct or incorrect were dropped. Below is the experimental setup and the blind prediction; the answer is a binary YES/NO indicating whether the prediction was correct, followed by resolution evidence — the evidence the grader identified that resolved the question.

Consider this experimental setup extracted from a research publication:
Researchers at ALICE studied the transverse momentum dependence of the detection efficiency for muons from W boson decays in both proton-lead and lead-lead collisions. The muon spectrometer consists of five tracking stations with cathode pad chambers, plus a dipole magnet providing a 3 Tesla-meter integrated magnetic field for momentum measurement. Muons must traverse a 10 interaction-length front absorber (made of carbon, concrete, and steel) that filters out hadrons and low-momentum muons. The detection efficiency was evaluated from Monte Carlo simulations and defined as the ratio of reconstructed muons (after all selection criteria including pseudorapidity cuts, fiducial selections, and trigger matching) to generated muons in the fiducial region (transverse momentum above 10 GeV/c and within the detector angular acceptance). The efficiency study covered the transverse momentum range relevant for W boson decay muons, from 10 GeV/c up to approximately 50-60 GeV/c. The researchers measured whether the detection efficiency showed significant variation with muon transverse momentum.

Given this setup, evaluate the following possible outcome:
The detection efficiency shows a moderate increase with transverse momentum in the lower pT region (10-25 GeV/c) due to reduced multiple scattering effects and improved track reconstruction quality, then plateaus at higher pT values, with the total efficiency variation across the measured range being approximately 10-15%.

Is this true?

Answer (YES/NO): NO